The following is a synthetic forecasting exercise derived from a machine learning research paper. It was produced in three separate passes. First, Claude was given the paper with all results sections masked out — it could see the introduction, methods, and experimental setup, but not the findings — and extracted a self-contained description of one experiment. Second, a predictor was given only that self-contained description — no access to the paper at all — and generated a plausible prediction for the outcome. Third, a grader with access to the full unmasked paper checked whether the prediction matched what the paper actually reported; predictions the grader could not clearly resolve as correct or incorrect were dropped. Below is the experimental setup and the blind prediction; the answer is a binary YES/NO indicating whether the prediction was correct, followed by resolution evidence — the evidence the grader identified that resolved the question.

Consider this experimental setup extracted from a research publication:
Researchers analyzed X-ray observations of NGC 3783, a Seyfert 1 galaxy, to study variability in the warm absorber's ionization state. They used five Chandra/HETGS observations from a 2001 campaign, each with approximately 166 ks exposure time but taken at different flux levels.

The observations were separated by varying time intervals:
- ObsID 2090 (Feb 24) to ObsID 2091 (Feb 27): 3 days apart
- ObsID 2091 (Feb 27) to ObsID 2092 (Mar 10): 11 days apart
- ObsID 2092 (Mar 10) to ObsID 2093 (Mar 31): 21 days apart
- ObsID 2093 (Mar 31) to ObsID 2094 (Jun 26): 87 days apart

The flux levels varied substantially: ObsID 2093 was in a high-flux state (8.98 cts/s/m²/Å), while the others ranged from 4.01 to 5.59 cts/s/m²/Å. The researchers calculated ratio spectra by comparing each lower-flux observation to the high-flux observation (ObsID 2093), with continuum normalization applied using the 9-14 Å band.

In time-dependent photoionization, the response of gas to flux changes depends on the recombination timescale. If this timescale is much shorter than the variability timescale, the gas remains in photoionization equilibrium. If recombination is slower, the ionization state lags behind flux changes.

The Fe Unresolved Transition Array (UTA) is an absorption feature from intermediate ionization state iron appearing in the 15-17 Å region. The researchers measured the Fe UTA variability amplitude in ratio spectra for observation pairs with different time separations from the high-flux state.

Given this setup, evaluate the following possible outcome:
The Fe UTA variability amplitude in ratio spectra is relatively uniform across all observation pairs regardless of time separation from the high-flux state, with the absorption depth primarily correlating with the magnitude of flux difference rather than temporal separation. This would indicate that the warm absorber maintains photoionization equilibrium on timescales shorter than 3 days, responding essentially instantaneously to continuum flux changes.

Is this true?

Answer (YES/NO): NO